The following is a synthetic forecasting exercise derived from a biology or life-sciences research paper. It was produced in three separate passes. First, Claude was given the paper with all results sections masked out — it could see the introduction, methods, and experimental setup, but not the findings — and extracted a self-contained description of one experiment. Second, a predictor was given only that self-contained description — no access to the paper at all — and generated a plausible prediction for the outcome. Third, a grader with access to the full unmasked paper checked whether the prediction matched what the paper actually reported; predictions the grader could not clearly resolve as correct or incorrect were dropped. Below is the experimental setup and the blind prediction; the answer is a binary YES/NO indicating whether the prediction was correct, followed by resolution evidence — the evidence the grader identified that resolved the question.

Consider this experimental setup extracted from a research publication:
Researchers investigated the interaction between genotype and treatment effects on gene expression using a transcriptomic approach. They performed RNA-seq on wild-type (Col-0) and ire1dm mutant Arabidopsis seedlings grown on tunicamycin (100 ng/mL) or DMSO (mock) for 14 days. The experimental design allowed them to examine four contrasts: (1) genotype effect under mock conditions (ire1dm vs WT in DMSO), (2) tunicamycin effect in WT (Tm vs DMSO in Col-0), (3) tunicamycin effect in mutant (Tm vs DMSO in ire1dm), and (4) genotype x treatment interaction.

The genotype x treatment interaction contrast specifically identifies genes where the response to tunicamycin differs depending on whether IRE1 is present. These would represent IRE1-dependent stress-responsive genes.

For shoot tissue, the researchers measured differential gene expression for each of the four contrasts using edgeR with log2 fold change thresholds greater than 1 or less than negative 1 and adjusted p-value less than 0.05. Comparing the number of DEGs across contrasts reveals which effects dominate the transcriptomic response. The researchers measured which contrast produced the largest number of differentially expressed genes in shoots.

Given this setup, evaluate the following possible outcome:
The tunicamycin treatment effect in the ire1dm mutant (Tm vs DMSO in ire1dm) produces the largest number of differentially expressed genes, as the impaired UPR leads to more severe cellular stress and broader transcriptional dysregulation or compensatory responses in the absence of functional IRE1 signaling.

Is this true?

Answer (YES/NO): NO